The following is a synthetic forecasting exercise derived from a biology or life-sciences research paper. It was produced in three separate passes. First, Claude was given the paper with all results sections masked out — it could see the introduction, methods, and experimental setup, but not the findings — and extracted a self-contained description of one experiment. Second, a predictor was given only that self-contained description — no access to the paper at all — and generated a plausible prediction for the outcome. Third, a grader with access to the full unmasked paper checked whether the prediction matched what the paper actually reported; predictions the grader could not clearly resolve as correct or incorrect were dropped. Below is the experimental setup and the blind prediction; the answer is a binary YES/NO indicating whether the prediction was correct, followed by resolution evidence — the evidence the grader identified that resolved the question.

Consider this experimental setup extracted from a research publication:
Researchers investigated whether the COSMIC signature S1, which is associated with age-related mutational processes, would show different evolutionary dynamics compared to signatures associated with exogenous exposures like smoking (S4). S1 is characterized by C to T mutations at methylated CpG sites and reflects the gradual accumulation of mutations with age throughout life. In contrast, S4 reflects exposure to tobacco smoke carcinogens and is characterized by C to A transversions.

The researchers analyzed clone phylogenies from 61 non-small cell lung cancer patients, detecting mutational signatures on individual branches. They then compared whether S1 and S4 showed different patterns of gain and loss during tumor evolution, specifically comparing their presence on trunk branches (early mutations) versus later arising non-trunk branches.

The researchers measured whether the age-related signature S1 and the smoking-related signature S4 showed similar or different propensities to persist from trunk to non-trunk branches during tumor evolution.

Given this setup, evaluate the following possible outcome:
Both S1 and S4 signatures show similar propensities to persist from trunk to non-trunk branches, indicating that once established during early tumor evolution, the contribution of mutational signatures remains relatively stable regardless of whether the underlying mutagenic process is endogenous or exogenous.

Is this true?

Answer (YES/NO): NO